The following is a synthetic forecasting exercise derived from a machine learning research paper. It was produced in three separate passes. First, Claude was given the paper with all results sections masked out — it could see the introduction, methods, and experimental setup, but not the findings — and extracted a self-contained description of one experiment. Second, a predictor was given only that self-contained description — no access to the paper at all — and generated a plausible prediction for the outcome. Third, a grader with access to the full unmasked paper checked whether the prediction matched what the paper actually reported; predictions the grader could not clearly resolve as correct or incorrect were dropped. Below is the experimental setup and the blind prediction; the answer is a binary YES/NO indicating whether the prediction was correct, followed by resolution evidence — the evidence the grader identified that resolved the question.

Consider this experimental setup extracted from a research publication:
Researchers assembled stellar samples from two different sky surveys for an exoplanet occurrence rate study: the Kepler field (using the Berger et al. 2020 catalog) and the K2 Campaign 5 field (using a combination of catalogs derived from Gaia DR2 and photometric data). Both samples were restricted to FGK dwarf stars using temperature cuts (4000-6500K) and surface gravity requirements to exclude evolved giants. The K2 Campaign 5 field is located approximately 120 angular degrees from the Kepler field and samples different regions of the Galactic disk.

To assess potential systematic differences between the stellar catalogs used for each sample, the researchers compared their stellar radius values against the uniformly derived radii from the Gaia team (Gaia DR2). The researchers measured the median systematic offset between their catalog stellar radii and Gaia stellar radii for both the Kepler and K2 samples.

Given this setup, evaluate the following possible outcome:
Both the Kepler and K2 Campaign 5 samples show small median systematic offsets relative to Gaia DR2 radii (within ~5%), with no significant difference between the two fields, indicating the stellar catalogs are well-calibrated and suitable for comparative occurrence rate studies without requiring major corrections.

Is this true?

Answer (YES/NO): YES